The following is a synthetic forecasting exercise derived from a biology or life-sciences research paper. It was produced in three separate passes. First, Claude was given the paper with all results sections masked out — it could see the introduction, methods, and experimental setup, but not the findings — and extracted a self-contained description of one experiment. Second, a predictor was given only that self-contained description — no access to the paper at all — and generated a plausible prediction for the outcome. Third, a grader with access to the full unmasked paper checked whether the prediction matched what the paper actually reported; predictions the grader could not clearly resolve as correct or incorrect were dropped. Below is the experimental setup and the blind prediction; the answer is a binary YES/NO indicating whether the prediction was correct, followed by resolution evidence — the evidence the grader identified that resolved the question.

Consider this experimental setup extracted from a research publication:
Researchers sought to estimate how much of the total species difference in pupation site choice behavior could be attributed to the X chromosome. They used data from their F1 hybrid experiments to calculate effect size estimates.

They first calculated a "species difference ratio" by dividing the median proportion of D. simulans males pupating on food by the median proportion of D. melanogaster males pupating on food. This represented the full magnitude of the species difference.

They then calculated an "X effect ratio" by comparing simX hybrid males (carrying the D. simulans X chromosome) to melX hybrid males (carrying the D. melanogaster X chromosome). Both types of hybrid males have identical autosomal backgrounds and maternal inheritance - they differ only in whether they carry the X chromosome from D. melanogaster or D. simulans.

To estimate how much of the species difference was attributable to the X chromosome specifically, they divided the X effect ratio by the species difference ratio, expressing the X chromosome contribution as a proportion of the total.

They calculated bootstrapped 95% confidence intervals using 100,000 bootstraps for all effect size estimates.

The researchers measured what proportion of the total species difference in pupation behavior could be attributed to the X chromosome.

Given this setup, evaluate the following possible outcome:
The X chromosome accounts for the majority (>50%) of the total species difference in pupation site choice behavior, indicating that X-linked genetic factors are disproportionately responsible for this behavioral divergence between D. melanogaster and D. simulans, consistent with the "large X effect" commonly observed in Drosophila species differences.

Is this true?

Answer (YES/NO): YES